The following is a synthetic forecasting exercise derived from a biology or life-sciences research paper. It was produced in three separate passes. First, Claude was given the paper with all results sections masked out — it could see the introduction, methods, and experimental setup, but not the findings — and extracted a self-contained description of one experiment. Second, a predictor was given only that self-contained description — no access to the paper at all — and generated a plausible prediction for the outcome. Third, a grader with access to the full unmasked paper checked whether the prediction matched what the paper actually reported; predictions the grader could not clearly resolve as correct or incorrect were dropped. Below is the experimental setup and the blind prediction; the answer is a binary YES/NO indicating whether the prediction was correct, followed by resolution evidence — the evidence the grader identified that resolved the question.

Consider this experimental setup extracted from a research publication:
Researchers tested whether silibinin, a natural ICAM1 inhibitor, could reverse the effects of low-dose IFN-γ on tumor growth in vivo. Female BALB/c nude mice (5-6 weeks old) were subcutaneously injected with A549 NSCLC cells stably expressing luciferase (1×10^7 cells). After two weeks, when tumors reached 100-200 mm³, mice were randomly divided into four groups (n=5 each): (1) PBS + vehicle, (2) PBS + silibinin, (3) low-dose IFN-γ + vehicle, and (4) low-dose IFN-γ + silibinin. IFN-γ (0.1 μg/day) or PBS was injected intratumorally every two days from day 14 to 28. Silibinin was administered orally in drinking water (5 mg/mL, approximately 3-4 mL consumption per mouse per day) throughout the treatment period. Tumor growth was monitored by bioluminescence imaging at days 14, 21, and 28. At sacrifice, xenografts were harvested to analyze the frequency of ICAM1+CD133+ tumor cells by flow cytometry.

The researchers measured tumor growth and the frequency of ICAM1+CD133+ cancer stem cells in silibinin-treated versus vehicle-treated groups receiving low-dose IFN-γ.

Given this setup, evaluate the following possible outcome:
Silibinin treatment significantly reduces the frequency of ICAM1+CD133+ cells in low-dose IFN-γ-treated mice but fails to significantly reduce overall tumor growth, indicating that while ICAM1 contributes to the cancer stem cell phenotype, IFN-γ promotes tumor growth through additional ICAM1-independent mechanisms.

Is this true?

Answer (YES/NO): NO